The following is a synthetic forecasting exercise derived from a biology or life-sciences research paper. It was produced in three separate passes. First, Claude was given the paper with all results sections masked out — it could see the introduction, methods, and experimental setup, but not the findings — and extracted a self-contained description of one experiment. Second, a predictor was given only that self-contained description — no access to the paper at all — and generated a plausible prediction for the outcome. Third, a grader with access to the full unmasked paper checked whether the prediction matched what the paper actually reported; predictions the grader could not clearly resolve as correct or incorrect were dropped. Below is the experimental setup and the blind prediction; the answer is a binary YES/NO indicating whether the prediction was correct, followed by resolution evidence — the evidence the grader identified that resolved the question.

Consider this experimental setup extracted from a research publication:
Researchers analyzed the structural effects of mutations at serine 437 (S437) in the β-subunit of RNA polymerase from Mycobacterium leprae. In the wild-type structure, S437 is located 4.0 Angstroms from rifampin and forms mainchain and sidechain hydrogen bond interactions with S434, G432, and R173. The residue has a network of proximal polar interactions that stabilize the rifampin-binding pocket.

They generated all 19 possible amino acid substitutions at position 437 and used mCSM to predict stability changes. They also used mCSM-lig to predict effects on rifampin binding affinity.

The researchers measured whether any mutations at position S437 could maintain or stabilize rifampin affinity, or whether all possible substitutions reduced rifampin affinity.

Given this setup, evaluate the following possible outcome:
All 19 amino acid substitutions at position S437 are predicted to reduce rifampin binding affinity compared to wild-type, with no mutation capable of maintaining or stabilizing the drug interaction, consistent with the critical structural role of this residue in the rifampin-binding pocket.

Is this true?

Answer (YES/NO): YES